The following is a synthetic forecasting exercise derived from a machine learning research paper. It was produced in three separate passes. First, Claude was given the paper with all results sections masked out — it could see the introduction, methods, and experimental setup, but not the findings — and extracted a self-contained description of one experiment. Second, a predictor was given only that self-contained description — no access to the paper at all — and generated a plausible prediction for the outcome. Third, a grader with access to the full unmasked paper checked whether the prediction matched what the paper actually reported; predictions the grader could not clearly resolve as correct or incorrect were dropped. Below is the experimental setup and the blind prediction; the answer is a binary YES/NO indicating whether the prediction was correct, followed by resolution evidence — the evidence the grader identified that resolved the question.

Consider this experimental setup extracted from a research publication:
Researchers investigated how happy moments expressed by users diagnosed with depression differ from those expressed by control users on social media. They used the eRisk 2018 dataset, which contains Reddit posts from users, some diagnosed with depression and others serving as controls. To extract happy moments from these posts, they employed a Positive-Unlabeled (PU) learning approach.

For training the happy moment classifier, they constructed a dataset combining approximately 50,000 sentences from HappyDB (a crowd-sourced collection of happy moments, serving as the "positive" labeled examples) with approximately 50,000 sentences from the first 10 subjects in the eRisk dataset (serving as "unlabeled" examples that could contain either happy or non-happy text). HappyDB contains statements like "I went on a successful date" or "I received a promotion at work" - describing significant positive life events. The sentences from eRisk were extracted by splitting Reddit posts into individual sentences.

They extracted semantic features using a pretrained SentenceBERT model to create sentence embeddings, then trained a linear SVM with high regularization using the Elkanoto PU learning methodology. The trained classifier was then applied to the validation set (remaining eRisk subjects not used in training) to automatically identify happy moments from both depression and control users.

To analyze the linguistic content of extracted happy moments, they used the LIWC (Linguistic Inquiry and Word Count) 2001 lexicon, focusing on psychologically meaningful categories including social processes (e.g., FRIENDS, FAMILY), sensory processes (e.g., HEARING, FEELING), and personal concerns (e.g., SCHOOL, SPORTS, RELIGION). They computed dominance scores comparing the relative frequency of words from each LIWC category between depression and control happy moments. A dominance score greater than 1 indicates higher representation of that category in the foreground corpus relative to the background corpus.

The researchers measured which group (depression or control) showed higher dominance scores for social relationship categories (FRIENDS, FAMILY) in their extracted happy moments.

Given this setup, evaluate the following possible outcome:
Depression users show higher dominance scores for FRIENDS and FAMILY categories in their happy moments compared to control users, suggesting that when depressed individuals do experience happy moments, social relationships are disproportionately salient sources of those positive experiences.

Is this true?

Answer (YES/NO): YES